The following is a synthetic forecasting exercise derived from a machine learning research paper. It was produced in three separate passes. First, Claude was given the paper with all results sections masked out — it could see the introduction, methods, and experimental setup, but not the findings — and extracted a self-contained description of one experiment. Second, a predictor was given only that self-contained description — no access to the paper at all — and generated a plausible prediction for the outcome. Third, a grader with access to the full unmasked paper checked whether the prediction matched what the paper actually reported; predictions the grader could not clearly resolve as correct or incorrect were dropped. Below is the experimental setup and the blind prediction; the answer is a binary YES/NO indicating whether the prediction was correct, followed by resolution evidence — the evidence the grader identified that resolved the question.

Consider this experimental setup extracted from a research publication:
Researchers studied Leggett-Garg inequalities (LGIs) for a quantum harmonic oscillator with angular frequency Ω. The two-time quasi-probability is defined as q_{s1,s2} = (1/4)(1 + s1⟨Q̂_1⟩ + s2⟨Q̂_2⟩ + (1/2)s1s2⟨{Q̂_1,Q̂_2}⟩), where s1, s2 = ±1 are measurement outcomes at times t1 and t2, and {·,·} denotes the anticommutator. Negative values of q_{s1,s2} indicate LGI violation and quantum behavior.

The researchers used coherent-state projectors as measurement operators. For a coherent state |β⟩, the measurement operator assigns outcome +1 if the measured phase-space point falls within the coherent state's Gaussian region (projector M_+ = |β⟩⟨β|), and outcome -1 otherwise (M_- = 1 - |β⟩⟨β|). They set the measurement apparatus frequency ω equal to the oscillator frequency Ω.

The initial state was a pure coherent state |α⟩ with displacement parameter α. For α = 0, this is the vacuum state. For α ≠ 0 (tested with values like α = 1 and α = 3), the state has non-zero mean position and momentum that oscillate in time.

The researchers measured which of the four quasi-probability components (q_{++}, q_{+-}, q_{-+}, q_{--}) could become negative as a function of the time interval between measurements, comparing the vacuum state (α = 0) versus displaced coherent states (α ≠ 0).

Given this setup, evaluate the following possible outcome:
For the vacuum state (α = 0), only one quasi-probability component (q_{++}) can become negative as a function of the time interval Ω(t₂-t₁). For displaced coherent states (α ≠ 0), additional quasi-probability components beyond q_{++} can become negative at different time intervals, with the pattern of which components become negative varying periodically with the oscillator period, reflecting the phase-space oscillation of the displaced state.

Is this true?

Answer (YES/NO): NO